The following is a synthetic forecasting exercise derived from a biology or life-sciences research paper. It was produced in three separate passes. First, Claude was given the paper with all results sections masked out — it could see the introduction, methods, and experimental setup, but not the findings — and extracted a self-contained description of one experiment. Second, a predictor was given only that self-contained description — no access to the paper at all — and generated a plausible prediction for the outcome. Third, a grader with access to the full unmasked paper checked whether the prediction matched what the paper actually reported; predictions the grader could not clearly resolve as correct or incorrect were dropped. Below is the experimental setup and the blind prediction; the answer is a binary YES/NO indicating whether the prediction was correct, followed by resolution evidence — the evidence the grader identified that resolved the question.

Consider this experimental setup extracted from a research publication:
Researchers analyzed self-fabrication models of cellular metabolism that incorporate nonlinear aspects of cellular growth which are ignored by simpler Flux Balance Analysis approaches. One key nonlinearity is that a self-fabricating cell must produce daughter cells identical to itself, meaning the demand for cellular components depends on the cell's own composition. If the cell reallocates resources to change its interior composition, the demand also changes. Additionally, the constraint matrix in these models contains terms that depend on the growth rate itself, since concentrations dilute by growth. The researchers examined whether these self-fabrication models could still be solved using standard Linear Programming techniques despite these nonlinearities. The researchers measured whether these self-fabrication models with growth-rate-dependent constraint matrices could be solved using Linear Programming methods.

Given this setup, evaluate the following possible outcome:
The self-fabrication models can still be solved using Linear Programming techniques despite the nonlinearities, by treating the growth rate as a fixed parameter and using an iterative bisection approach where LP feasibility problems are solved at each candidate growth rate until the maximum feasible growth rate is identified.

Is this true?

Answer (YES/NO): YES